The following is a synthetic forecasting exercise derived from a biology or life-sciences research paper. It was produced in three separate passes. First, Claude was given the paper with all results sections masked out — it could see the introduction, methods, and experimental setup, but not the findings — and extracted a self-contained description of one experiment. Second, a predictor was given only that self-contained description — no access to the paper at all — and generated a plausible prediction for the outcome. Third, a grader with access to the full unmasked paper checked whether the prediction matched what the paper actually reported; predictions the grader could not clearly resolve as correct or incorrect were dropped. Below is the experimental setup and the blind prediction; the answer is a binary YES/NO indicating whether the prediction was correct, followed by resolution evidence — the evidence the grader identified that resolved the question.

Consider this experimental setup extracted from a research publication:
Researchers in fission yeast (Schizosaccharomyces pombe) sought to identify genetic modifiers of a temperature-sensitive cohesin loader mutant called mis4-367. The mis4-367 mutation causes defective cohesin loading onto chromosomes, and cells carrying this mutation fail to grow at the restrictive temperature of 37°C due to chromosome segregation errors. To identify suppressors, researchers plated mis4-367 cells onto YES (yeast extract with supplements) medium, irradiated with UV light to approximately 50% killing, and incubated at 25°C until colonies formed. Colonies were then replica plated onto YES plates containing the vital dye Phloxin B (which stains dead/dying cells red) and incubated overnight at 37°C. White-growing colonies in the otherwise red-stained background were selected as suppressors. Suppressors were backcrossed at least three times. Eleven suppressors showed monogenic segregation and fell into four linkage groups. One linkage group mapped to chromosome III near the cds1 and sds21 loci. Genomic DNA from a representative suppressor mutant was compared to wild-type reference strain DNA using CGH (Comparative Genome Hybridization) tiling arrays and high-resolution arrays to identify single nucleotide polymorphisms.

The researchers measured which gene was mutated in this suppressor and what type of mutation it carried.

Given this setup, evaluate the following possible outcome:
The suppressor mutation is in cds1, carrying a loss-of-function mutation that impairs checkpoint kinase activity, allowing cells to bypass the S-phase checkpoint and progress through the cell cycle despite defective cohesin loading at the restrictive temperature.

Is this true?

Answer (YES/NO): NO